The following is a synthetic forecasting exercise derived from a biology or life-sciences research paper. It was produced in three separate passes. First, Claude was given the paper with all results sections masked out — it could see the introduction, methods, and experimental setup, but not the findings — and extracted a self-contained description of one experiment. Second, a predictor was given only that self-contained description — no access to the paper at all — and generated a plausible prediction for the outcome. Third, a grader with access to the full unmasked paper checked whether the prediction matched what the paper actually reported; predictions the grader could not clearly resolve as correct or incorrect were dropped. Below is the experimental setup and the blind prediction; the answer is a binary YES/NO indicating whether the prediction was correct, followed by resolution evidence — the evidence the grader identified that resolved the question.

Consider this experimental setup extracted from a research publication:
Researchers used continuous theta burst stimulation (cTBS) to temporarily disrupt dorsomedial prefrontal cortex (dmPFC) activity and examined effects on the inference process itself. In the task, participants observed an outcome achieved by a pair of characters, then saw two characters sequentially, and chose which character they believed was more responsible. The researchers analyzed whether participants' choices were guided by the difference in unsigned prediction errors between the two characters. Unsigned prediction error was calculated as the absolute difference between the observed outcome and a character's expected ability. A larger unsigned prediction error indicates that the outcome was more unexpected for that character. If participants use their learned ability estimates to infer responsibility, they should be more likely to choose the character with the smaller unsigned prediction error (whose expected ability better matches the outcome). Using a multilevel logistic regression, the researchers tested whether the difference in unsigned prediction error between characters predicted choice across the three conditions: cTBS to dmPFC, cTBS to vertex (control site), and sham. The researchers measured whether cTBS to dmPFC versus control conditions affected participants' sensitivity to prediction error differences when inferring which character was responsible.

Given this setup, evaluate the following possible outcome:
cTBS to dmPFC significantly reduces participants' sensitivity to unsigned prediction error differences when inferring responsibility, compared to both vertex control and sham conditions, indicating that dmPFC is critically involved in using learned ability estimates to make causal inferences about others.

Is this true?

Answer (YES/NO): NO